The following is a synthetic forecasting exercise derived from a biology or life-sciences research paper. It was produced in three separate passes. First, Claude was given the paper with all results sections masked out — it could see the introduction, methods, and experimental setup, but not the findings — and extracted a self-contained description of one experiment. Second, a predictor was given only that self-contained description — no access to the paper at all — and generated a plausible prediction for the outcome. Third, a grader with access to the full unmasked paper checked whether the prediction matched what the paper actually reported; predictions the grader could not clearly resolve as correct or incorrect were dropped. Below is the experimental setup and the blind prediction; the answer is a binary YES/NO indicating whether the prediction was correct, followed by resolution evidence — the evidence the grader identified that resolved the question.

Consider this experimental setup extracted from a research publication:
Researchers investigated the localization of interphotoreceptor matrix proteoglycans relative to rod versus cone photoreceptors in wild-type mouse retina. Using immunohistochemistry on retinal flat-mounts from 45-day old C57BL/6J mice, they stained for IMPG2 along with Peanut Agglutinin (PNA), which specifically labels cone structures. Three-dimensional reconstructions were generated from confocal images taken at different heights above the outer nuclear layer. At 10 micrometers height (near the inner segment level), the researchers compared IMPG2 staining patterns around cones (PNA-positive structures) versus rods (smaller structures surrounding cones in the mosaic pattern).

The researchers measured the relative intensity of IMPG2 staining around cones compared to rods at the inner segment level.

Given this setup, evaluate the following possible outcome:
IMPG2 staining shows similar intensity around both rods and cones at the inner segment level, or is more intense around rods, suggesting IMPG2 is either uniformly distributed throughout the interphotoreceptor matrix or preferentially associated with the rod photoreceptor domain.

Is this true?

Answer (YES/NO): NO